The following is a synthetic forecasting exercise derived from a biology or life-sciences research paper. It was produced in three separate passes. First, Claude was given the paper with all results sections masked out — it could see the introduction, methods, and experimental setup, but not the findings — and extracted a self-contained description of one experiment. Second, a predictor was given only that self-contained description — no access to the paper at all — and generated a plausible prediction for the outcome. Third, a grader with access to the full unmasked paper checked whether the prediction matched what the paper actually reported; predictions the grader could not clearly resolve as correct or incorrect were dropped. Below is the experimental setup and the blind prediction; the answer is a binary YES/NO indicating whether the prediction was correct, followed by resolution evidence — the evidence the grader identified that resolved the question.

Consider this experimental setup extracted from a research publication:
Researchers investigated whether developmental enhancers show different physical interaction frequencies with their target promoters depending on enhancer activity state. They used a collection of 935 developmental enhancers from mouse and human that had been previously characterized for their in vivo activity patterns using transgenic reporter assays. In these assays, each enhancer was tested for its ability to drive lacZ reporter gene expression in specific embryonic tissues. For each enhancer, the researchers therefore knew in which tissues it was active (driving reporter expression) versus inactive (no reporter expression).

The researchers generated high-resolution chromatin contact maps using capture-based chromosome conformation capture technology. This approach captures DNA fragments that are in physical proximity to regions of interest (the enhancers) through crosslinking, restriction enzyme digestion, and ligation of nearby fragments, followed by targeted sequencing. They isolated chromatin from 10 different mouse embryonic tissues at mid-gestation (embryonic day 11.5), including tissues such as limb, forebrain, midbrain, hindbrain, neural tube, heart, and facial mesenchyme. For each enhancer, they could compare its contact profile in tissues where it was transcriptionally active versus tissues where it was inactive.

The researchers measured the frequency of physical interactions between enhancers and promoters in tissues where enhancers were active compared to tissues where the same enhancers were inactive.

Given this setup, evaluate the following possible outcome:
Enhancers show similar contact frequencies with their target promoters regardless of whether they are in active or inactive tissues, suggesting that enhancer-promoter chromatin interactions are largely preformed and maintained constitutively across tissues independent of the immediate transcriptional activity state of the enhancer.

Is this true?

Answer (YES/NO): NO